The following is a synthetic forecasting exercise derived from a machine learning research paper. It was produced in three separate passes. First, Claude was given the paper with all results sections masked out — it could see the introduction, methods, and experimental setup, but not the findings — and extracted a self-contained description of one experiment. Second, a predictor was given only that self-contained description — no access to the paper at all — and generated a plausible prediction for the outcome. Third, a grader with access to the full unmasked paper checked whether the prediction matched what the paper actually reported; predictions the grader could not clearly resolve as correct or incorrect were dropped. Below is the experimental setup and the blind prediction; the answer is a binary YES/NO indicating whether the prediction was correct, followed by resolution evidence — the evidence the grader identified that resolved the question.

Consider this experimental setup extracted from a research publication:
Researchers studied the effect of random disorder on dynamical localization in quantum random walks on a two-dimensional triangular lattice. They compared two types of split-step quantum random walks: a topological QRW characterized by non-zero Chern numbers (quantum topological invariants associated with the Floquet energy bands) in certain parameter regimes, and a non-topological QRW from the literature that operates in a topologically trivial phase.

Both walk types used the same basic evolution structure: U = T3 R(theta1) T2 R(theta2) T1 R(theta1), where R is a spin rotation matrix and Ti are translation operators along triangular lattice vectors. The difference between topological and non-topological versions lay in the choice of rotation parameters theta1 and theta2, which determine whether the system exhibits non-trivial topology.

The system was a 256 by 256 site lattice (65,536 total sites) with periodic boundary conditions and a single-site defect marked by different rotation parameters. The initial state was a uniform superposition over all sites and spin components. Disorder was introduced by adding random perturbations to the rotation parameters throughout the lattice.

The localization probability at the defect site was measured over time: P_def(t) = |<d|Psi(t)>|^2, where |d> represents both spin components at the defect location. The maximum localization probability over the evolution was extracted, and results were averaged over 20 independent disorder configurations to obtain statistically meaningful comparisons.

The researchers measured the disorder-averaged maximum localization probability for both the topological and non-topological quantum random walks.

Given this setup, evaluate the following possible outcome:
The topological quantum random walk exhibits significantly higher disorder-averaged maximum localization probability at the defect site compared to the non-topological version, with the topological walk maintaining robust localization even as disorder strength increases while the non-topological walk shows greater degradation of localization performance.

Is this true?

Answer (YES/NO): NO